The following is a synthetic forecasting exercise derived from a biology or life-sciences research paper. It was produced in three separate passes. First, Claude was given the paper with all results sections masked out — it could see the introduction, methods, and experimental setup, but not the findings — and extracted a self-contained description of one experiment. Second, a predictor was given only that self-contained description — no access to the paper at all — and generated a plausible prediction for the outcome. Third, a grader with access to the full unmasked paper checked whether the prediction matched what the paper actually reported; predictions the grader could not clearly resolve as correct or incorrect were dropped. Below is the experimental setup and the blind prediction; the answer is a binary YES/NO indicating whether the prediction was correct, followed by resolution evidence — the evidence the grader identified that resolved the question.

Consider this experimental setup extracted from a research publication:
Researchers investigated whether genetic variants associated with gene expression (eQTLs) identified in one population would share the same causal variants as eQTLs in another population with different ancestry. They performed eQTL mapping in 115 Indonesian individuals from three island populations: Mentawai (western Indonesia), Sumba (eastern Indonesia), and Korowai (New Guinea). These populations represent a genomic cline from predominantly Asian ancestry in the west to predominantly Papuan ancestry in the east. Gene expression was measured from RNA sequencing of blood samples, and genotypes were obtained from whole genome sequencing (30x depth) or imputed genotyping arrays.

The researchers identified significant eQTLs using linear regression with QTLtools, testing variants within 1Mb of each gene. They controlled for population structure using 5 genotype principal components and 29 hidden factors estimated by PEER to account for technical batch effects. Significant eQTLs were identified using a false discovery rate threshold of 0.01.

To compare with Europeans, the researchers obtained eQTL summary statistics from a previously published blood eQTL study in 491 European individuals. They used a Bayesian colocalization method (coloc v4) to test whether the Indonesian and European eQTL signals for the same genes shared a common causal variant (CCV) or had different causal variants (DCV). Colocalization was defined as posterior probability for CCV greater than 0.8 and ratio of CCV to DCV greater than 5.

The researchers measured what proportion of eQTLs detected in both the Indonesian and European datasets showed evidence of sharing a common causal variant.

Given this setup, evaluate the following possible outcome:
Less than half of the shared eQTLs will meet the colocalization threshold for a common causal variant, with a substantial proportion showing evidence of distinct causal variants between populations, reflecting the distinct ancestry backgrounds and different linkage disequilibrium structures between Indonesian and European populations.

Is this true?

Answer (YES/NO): YES